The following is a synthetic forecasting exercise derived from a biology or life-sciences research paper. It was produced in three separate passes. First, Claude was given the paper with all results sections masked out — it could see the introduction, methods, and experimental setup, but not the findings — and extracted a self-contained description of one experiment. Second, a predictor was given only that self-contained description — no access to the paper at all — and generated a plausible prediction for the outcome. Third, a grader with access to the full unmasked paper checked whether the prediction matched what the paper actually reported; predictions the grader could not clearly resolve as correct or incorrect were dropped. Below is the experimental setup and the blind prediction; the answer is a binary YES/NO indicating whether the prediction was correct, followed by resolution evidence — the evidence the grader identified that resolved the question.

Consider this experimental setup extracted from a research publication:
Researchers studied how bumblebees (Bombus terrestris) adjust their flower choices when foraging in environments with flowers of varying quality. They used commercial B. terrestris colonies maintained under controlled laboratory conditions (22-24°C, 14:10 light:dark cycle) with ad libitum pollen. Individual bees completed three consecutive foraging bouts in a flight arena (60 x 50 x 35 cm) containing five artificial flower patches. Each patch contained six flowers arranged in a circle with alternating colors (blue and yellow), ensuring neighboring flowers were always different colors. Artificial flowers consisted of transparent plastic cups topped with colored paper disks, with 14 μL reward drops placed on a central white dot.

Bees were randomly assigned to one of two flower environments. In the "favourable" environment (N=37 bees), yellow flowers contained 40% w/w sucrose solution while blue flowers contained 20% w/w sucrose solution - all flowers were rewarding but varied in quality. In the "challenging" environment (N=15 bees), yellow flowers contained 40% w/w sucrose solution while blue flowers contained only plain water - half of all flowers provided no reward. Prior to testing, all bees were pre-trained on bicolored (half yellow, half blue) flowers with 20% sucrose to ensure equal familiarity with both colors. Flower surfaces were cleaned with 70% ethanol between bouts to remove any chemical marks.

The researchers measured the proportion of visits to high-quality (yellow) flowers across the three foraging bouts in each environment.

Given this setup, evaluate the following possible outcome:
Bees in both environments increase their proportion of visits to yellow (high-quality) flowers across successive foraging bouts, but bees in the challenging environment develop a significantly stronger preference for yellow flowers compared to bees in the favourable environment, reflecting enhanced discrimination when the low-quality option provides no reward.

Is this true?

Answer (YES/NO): YES